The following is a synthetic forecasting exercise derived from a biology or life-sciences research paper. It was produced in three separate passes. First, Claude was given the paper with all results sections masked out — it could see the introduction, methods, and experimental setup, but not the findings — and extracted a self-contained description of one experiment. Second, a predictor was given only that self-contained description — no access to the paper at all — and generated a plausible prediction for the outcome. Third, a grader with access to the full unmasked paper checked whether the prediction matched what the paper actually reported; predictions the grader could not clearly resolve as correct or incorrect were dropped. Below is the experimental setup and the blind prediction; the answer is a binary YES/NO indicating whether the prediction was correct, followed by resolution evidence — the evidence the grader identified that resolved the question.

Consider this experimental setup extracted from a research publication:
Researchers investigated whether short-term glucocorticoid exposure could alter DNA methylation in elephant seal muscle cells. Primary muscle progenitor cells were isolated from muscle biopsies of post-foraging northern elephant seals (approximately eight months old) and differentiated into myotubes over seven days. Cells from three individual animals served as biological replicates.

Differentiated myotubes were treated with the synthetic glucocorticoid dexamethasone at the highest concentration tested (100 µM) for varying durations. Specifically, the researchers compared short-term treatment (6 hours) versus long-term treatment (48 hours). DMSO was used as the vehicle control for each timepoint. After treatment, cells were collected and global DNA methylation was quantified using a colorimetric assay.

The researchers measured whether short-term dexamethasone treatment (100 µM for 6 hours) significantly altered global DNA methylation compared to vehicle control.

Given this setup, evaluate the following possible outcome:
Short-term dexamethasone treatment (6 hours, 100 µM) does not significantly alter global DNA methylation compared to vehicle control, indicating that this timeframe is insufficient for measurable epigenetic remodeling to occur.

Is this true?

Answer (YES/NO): YES